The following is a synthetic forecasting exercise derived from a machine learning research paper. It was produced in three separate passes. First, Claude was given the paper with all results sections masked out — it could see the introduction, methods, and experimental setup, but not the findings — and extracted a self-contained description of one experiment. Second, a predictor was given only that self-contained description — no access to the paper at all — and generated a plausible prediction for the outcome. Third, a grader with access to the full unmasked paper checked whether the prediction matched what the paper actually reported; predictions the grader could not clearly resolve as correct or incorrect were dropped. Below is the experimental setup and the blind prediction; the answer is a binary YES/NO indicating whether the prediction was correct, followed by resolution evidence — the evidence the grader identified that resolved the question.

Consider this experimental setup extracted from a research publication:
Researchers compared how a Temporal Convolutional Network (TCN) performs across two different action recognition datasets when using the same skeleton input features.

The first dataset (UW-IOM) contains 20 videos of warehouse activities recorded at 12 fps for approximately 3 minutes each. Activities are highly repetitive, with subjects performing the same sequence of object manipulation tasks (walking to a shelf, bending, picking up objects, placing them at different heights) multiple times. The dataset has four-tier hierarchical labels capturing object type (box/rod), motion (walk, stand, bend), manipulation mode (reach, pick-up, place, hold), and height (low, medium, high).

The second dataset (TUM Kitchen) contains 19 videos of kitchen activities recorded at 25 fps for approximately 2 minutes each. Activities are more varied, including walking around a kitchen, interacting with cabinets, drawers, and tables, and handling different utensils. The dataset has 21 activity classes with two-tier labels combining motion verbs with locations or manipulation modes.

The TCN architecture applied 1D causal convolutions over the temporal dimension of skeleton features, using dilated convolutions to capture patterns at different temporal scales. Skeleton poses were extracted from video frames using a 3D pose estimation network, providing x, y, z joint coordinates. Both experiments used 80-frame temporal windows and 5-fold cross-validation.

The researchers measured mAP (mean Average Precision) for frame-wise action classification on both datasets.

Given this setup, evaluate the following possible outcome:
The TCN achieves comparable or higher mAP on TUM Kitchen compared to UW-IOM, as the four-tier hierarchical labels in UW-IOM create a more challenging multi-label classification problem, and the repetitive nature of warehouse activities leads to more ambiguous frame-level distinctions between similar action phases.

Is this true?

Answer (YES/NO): NO